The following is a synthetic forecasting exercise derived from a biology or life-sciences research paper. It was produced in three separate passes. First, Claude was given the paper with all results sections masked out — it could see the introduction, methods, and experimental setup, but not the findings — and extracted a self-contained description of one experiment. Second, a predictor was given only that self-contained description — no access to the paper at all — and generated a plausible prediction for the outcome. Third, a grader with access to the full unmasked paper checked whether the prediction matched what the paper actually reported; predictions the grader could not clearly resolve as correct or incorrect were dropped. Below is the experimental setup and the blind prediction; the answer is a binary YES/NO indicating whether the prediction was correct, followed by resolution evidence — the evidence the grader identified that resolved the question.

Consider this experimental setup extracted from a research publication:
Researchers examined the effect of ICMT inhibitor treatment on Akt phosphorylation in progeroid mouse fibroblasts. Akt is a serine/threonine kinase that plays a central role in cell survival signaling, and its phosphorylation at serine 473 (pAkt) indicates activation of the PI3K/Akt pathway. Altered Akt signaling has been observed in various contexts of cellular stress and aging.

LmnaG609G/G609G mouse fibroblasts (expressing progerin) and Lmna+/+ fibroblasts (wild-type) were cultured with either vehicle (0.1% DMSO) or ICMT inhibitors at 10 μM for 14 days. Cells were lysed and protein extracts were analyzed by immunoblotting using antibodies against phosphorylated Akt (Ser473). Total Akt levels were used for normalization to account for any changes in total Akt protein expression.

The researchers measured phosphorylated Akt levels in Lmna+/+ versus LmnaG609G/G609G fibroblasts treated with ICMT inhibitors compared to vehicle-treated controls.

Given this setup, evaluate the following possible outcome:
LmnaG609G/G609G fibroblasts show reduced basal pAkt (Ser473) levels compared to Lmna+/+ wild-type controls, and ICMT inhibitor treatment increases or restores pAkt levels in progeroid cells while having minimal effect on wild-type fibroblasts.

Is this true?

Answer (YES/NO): YES